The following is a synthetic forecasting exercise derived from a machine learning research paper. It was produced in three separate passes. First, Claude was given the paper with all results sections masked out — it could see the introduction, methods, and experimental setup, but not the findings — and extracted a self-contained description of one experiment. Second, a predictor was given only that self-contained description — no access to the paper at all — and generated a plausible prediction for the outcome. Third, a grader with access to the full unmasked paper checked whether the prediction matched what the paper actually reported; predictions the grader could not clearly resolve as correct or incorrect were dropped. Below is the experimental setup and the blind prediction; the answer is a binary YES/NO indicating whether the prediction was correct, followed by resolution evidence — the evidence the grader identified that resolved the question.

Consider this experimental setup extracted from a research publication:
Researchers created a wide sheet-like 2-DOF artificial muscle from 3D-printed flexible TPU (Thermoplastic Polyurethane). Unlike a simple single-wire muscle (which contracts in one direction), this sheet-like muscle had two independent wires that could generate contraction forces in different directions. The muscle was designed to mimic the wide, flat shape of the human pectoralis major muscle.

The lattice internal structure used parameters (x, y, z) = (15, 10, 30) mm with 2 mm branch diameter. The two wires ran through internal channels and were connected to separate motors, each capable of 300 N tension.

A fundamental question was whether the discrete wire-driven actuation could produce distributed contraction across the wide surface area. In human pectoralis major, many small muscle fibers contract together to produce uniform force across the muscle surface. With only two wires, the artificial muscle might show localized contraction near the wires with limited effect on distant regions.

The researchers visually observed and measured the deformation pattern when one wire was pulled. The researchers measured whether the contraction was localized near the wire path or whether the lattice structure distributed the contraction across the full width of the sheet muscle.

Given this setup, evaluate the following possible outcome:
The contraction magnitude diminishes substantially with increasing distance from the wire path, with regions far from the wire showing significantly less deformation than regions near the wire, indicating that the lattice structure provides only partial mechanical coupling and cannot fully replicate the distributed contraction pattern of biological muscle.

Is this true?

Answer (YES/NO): NO